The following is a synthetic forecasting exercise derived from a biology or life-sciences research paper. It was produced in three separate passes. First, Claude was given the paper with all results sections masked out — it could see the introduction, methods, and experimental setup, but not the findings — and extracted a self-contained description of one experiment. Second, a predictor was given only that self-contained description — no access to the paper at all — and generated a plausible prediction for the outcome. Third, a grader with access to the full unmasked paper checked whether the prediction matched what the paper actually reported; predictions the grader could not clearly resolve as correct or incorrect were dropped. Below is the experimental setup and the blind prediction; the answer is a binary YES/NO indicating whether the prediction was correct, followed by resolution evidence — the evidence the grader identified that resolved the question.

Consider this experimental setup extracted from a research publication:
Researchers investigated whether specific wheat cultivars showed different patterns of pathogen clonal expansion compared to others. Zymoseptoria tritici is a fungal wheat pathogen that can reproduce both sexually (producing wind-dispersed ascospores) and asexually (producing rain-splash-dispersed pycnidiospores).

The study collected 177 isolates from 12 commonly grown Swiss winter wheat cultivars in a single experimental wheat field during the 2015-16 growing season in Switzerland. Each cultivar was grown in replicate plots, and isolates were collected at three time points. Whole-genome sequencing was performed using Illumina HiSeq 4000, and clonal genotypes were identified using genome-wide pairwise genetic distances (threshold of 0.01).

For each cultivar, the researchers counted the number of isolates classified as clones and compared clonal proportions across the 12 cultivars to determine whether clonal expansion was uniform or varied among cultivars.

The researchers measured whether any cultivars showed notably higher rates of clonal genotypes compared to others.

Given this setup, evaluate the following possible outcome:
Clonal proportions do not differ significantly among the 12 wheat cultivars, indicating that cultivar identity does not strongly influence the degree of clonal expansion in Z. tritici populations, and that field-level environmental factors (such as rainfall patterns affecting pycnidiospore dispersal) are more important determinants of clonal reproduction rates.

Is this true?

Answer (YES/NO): NO